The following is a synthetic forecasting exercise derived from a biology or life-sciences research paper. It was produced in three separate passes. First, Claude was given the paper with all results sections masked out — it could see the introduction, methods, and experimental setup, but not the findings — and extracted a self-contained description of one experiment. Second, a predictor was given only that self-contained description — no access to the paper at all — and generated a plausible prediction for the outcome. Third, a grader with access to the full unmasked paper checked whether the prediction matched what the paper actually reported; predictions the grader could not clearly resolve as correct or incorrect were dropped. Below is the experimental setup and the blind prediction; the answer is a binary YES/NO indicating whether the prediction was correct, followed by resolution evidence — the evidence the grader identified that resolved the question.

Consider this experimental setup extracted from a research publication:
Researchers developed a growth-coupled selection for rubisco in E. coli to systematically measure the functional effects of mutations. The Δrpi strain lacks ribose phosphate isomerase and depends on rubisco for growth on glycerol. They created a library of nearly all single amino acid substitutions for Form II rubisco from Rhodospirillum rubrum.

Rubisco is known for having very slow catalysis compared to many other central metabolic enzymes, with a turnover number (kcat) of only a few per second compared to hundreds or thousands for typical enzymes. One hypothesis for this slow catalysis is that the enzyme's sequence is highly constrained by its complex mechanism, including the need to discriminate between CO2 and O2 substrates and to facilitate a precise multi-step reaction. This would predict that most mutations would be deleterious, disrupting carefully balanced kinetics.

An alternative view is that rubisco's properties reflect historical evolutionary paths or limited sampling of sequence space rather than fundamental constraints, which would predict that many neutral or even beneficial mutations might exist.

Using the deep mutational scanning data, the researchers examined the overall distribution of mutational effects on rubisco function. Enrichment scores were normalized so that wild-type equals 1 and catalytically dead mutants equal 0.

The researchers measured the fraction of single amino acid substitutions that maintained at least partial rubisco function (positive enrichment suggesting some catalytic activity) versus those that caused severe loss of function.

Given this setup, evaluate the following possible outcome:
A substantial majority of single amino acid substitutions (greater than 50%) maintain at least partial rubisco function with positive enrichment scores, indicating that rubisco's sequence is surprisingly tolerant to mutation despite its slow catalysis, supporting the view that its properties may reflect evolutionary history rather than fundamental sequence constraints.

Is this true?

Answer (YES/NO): NO